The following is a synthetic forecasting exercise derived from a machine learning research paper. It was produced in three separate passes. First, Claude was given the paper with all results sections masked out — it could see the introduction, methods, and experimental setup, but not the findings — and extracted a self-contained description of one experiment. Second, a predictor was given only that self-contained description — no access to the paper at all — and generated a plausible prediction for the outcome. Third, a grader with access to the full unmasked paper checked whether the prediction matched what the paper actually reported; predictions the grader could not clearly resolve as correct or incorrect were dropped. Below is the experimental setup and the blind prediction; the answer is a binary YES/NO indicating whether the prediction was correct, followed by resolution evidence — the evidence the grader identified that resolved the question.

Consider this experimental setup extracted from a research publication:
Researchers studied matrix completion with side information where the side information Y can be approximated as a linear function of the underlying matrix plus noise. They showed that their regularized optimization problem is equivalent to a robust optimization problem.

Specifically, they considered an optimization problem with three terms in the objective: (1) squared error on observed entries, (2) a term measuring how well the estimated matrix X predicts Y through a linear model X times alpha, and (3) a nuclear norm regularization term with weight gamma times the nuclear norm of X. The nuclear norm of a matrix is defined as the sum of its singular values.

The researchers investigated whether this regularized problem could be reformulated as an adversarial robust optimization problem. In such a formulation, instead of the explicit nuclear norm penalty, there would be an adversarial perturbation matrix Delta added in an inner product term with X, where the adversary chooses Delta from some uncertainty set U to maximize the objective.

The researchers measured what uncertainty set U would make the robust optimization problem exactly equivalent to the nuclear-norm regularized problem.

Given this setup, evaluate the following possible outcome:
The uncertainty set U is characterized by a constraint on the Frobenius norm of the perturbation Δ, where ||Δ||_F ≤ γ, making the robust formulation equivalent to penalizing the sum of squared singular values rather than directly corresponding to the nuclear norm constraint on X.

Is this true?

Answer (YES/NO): NO